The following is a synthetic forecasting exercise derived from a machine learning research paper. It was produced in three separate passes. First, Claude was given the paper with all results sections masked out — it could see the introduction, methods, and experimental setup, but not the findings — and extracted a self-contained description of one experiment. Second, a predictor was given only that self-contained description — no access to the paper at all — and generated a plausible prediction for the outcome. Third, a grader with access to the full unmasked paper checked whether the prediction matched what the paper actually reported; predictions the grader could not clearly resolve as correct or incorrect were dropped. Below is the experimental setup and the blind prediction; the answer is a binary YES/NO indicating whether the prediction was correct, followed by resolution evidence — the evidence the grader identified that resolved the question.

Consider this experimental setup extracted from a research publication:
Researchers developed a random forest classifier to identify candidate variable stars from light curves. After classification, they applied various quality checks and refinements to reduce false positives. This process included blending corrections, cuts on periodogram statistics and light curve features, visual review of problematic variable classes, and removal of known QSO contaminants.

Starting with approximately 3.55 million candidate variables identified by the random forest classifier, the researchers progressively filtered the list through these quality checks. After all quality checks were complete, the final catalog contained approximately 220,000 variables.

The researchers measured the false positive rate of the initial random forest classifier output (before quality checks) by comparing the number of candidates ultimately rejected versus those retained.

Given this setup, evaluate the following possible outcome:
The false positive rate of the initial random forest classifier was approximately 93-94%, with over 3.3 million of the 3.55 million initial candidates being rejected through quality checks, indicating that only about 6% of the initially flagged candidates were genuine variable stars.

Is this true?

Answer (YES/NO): YES